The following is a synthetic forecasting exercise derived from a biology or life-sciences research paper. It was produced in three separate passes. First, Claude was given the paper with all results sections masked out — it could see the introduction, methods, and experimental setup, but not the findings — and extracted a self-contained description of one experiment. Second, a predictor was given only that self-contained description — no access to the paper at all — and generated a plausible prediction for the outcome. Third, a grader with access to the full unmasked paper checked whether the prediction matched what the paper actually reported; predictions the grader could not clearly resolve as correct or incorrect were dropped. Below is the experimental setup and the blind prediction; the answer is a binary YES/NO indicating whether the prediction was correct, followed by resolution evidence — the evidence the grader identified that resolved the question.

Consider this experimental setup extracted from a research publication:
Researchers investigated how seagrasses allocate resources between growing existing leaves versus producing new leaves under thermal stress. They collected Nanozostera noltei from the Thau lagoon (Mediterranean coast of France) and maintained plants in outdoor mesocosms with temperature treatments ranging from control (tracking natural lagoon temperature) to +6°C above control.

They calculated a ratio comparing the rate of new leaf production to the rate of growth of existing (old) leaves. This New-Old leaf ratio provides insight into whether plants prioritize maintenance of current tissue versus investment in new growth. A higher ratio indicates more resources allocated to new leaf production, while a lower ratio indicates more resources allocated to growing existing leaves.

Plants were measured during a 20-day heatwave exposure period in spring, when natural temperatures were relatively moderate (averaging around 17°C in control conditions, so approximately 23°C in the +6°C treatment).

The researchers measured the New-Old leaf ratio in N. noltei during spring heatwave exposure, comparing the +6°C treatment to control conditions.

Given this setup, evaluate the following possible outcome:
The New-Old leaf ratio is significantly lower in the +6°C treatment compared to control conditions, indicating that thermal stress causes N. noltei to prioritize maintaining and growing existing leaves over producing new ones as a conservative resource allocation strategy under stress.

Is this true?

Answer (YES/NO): NO